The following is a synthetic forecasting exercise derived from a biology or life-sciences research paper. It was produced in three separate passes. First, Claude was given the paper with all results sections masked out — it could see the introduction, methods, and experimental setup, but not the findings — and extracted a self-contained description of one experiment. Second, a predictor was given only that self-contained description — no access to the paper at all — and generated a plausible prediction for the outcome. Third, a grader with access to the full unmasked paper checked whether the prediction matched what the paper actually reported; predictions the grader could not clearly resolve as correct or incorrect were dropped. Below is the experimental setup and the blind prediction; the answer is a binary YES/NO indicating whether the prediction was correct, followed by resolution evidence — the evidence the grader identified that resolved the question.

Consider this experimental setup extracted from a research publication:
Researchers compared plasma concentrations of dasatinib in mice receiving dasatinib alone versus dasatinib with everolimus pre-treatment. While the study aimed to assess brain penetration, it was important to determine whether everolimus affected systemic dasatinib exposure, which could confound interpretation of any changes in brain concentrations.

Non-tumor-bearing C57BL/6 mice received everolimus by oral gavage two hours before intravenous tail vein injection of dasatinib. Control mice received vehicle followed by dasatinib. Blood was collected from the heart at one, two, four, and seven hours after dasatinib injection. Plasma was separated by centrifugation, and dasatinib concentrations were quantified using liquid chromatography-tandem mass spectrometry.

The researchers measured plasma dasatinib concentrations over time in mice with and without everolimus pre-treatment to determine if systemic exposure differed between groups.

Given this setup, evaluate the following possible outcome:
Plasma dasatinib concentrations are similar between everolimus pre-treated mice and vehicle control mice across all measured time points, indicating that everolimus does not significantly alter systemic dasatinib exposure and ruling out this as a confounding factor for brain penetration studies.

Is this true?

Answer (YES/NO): YES